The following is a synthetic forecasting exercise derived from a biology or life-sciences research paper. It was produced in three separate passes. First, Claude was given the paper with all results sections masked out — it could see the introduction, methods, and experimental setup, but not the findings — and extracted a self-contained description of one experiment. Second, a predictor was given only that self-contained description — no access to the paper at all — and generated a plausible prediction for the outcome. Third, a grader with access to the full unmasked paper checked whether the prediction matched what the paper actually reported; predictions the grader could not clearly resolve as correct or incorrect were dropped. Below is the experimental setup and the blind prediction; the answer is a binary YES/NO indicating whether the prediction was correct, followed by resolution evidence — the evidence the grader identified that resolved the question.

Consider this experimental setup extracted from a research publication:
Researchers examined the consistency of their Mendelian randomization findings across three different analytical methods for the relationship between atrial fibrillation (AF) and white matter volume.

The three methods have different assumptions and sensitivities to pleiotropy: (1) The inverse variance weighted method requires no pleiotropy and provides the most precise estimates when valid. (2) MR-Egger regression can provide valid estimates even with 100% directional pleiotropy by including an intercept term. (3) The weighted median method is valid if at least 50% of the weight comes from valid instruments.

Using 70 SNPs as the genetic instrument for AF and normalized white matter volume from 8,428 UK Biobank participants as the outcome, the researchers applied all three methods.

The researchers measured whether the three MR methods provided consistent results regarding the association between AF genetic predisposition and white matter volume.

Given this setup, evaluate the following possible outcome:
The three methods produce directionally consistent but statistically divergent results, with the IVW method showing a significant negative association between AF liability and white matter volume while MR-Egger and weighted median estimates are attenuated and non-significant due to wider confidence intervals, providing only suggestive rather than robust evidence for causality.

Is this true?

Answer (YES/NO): NO